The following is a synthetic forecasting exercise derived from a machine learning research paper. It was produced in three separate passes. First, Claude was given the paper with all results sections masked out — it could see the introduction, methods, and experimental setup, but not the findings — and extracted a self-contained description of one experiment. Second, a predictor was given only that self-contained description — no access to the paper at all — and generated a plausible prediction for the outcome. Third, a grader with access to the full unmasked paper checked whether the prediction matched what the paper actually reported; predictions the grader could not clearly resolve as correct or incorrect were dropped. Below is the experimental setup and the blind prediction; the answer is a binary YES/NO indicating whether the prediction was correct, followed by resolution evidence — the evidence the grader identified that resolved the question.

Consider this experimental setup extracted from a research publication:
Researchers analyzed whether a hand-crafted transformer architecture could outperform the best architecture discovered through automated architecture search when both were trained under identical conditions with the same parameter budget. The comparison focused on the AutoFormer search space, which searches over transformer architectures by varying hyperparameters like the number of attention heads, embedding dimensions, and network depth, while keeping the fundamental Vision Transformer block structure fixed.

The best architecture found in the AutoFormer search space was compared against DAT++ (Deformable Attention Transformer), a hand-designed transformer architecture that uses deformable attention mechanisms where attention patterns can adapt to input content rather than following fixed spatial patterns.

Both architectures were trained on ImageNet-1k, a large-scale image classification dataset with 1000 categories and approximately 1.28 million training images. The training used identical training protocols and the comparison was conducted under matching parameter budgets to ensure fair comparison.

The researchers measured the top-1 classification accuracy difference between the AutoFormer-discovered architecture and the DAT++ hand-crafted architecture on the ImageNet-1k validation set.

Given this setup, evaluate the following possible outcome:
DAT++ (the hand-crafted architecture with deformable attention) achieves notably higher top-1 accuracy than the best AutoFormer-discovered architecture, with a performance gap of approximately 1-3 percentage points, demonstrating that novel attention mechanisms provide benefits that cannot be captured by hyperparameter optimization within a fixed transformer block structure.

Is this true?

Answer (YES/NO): YES